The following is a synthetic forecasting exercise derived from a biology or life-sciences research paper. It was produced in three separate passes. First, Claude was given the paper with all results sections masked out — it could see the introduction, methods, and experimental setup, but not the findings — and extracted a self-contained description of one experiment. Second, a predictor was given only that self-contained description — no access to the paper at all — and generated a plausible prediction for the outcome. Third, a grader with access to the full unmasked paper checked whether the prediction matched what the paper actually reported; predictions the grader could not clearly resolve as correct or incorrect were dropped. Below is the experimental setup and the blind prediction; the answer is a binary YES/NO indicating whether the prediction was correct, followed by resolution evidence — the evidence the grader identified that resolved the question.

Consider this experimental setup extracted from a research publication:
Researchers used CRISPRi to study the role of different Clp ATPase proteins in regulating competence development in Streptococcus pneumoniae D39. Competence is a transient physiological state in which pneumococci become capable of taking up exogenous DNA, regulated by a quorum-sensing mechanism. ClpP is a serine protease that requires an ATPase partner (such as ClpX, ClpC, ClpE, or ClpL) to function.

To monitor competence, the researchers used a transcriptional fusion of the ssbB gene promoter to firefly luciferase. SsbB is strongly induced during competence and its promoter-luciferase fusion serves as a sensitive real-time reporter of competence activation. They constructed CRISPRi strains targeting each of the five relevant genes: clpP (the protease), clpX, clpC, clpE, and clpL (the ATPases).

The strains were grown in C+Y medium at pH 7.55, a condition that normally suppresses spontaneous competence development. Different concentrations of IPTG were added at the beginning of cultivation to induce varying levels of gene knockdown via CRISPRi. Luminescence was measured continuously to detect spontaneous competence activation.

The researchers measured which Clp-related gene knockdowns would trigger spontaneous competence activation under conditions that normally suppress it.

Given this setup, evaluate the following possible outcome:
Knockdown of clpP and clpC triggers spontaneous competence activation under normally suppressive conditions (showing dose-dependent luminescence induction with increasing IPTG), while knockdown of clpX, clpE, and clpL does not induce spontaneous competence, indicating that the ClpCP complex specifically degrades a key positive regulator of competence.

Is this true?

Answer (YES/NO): NO